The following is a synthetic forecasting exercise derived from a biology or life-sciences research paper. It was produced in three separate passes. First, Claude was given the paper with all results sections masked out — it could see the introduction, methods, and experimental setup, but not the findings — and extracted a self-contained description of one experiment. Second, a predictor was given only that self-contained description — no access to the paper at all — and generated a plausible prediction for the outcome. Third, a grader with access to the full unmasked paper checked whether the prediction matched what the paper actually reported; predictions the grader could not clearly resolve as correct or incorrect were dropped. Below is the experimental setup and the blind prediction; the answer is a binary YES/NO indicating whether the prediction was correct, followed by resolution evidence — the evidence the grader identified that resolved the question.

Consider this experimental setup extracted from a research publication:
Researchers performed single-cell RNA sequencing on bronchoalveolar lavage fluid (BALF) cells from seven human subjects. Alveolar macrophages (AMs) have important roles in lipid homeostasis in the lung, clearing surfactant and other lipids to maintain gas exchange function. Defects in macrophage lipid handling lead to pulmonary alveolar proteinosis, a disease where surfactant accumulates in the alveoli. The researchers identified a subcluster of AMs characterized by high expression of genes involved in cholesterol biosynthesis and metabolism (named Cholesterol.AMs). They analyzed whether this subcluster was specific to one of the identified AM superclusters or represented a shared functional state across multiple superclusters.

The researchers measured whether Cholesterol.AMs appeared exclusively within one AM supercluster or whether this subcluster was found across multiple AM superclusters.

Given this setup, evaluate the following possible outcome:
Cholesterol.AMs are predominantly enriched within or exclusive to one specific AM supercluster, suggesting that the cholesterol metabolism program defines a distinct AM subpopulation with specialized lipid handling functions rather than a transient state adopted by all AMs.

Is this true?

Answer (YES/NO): NO